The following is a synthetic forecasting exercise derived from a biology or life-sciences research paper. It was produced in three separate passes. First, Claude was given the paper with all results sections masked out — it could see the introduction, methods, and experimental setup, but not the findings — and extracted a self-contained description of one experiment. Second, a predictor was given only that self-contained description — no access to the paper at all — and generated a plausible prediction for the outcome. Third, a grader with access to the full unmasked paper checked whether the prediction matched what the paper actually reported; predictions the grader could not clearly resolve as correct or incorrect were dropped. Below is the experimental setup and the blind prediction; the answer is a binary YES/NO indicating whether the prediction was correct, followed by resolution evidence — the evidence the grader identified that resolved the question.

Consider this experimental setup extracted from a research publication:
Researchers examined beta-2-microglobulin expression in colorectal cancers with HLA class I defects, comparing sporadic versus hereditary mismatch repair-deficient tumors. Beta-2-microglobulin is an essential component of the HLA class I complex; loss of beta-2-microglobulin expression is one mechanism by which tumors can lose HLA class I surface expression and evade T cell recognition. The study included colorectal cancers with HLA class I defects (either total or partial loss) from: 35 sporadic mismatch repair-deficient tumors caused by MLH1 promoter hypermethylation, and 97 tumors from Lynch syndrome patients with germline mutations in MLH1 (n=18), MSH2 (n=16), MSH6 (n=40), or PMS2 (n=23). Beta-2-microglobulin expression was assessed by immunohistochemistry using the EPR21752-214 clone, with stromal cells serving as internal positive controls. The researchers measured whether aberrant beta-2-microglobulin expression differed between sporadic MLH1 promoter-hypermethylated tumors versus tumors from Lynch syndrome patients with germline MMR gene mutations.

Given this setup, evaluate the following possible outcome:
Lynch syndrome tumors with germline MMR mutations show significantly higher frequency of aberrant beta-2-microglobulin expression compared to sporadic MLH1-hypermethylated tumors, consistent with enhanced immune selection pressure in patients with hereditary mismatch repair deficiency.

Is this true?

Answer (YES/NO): YES